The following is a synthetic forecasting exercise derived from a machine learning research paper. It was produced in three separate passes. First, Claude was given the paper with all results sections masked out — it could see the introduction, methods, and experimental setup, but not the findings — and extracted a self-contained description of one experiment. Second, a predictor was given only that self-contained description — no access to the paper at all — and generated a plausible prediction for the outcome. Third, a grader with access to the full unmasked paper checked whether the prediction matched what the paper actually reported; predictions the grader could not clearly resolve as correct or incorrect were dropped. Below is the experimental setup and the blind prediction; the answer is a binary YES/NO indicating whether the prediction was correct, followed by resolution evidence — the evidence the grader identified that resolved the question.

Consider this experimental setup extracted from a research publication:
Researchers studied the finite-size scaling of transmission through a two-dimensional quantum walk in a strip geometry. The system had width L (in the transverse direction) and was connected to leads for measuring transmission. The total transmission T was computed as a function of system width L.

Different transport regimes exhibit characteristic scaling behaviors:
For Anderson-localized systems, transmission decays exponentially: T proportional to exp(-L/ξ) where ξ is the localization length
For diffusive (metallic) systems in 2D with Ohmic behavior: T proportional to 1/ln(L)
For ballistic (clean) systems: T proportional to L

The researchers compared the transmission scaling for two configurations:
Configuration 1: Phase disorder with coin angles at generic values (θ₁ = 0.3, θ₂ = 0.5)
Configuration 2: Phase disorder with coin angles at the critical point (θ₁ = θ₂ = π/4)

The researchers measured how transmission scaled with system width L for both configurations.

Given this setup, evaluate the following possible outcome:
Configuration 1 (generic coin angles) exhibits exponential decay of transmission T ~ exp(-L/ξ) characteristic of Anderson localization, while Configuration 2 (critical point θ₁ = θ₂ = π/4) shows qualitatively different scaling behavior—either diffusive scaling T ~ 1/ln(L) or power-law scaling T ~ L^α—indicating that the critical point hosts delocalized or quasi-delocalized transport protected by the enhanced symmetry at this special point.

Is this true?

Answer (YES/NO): NO